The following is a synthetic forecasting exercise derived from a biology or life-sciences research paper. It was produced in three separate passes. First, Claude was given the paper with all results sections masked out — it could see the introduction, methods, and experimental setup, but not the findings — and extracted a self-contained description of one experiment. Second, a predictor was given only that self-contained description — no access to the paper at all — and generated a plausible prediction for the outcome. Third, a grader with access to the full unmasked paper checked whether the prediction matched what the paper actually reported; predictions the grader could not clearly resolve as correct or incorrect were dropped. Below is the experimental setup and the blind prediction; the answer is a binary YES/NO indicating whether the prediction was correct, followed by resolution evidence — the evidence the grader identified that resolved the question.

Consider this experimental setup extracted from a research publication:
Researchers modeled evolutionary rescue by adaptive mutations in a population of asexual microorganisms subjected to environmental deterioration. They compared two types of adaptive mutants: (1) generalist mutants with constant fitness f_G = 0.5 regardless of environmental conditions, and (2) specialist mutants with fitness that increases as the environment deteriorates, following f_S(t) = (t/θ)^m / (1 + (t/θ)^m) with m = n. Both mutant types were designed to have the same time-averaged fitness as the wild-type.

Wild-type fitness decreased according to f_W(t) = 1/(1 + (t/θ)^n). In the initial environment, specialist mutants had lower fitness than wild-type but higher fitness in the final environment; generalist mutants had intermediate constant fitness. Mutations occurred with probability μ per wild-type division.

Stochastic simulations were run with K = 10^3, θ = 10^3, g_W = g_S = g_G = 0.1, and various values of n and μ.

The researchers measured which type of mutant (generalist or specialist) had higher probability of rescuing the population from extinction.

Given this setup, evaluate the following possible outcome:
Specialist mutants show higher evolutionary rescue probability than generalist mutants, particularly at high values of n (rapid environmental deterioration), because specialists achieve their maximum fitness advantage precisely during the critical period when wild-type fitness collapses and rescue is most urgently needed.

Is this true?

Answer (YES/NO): NO